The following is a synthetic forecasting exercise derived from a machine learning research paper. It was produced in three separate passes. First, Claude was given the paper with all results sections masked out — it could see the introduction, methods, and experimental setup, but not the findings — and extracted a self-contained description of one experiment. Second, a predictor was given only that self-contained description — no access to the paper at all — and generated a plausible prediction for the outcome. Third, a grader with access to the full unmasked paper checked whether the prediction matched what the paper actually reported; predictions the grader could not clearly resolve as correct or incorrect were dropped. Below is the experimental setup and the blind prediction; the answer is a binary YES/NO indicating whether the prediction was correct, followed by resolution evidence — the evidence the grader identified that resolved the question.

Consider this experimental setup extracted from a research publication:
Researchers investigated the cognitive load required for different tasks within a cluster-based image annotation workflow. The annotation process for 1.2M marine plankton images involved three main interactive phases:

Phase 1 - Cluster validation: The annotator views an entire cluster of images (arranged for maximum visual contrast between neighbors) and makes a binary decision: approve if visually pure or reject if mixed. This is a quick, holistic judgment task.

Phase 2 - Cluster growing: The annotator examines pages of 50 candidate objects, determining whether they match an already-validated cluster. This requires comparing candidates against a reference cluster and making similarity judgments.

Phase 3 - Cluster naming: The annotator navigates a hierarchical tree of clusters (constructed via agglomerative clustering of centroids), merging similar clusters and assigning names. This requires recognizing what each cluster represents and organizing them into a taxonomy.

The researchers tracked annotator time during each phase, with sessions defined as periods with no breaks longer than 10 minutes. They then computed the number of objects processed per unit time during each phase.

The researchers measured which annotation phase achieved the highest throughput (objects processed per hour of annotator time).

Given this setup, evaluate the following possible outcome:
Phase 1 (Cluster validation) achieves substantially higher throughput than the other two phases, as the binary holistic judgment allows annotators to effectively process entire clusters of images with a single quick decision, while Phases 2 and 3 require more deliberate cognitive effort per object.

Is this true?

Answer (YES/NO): NO